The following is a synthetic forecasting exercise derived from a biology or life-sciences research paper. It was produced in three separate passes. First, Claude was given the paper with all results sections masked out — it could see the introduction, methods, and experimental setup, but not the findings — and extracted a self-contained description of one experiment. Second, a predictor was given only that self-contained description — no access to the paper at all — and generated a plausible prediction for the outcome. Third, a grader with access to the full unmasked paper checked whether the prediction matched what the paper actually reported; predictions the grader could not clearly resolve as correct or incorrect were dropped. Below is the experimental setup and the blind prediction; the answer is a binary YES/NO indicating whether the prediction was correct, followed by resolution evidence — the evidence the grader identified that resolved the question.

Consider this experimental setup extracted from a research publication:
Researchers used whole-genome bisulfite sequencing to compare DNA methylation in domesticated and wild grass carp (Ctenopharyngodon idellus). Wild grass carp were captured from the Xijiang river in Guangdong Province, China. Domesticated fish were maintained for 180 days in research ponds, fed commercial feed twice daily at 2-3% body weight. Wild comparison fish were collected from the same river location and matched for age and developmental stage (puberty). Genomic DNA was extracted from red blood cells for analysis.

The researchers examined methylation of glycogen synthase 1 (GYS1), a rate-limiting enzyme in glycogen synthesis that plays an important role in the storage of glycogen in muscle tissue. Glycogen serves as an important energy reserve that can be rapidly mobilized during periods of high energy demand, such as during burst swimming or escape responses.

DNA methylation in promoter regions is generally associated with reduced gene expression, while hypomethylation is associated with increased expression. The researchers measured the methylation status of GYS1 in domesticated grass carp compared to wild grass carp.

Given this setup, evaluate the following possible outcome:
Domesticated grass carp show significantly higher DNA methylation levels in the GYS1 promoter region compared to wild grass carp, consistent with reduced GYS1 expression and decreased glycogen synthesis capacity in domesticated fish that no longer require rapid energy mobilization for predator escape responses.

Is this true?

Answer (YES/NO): NO